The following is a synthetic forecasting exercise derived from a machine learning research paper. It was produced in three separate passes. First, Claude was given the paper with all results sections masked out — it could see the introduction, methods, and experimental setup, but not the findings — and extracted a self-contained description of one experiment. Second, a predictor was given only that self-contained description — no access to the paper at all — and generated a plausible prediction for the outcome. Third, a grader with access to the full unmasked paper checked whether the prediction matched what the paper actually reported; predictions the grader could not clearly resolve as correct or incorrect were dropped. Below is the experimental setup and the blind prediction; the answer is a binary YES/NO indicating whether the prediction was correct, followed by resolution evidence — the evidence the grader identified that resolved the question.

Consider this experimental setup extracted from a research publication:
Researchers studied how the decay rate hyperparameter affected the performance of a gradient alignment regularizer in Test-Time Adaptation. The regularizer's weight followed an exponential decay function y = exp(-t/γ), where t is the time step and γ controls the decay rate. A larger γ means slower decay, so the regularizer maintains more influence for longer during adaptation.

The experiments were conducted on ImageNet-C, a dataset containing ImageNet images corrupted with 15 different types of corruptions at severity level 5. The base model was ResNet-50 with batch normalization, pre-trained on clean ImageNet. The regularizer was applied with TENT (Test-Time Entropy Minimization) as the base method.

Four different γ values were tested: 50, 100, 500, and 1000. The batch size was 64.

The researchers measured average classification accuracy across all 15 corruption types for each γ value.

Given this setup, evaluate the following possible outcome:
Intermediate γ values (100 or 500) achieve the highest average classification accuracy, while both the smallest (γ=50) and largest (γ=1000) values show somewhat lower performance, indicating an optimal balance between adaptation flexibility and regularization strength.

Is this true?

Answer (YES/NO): NO